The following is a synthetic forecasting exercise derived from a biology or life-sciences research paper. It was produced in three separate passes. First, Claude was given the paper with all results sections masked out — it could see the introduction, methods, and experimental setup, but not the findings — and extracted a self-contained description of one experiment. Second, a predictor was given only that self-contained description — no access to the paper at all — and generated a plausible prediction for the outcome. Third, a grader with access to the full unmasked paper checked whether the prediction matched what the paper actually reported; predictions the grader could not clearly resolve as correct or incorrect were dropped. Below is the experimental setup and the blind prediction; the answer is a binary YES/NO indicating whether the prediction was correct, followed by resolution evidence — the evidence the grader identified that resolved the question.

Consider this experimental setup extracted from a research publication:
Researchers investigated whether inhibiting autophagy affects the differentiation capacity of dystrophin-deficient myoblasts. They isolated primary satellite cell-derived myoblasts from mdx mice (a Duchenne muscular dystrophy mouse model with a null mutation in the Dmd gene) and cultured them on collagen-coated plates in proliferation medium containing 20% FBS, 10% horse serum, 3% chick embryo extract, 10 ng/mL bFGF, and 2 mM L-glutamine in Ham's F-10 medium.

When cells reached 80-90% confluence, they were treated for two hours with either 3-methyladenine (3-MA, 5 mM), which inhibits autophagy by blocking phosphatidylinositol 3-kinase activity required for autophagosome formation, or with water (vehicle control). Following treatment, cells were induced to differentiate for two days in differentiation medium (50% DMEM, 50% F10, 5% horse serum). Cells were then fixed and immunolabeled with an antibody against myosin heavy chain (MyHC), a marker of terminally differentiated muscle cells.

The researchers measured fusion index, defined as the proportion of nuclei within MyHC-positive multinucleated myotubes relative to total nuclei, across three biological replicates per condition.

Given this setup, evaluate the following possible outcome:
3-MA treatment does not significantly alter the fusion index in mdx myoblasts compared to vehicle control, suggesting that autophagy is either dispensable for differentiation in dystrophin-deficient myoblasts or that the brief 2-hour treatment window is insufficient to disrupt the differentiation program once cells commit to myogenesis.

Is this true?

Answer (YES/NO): YES